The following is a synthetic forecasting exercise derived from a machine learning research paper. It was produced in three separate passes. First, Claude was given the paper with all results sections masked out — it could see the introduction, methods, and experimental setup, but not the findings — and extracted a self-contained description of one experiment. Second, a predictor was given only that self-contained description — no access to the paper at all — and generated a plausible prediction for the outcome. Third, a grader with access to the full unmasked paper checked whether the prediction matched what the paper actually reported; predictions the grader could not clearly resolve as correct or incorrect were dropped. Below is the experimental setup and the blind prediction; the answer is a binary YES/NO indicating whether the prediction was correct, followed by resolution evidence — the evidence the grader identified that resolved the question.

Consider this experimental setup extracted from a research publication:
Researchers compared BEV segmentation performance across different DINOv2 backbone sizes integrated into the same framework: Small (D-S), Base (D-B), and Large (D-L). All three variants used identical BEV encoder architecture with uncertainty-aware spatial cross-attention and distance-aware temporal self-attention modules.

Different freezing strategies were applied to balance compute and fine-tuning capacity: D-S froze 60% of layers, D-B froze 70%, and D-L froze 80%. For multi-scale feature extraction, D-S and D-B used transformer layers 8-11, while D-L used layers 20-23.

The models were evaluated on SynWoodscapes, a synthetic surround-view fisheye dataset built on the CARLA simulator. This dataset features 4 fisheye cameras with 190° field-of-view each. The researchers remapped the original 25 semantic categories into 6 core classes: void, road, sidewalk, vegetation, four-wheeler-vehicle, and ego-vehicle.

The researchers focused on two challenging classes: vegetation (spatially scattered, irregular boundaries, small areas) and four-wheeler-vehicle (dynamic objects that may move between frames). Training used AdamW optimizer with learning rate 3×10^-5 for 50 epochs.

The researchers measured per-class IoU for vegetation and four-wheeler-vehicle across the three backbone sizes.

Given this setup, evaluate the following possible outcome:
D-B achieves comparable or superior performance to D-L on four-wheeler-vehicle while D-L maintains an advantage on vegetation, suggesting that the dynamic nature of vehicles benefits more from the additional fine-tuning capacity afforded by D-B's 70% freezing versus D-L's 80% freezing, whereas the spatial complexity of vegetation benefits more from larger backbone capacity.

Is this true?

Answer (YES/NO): NO